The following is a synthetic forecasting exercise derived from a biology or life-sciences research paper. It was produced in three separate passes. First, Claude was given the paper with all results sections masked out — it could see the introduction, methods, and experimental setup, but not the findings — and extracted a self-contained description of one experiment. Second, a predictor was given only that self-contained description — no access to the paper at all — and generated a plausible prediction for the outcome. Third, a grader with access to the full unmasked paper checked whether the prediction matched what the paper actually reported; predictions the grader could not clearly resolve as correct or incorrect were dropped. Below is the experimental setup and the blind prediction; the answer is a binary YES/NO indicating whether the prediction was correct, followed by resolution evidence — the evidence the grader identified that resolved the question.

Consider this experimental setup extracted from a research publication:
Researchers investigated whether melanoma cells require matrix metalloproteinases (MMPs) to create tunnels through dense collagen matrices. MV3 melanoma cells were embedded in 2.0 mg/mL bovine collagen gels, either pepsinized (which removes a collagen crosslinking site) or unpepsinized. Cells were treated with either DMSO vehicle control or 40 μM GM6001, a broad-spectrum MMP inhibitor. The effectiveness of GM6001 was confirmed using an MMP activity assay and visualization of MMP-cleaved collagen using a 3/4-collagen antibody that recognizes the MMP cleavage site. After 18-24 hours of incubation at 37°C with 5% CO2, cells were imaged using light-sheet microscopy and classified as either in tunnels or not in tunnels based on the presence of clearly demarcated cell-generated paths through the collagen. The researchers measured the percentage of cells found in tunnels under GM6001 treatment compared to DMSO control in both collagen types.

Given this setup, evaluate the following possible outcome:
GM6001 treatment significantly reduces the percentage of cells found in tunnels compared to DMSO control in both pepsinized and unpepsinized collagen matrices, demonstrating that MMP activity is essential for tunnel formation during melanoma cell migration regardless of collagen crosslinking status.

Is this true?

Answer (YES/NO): NO